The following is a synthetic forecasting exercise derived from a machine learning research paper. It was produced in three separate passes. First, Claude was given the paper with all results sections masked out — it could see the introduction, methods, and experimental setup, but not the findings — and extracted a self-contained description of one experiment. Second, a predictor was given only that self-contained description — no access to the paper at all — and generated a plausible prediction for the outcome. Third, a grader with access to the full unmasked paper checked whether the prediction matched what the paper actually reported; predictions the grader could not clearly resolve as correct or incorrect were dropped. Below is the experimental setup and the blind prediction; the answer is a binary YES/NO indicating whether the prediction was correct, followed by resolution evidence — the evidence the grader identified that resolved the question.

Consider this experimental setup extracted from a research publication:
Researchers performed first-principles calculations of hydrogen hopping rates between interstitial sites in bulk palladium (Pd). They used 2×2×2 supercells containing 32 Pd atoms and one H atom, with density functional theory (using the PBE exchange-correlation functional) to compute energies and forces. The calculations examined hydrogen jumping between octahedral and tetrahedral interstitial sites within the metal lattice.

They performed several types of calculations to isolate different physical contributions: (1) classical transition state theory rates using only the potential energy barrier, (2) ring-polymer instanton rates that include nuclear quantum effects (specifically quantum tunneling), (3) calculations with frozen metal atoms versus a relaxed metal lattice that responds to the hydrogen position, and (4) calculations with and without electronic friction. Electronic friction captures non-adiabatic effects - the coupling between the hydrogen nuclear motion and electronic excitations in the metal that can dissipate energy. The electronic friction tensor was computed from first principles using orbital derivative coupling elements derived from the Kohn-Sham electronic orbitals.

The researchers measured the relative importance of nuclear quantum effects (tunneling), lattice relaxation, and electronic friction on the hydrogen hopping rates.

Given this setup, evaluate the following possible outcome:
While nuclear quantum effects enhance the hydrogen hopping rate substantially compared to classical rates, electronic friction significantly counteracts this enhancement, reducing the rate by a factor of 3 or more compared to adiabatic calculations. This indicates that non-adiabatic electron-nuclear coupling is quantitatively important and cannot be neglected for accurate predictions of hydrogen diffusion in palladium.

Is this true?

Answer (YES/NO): NO